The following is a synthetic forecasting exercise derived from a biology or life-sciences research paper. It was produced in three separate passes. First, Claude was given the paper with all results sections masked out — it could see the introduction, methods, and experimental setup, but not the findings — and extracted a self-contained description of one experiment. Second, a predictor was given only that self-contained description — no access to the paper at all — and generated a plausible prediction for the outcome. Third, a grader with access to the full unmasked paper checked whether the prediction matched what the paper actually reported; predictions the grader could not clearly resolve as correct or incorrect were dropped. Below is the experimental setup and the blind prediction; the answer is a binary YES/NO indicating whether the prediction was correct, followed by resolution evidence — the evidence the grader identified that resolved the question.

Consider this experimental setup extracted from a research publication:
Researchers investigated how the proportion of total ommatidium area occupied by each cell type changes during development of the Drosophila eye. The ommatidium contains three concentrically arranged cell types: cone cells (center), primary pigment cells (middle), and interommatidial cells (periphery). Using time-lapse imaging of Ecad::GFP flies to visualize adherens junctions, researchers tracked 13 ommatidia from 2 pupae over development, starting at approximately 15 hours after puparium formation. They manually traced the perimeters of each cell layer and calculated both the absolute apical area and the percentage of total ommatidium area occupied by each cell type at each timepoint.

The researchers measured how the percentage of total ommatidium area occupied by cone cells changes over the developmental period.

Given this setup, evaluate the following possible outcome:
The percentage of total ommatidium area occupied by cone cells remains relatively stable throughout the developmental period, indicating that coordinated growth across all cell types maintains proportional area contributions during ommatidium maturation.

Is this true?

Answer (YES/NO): NO